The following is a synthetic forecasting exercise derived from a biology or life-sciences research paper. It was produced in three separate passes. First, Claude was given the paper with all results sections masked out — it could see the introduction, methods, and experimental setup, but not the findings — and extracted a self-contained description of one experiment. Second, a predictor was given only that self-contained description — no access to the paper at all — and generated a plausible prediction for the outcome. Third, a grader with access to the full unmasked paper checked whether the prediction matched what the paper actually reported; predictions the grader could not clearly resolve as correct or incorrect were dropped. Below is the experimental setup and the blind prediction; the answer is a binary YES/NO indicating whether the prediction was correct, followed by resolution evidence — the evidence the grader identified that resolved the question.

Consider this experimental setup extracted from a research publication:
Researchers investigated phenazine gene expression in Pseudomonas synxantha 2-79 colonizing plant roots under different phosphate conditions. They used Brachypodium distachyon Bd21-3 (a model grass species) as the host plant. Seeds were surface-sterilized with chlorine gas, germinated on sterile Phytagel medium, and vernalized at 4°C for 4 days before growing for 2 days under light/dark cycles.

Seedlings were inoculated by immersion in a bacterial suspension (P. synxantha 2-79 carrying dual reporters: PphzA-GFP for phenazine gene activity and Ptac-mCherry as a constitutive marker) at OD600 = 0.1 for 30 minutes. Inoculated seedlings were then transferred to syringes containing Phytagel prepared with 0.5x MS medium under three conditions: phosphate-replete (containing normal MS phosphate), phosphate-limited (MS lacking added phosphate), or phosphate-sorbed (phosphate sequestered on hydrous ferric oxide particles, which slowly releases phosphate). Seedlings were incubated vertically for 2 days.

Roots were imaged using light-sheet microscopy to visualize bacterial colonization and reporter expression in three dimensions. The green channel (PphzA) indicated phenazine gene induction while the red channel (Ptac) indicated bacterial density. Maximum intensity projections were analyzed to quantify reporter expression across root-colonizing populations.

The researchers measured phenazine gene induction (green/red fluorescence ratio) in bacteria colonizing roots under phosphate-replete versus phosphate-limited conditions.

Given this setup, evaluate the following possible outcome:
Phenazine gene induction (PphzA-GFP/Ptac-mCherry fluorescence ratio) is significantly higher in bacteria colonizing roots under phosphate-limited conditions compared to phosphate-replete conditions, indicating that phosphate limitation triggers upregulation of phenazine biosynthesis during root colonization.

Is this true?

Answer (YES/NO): YES